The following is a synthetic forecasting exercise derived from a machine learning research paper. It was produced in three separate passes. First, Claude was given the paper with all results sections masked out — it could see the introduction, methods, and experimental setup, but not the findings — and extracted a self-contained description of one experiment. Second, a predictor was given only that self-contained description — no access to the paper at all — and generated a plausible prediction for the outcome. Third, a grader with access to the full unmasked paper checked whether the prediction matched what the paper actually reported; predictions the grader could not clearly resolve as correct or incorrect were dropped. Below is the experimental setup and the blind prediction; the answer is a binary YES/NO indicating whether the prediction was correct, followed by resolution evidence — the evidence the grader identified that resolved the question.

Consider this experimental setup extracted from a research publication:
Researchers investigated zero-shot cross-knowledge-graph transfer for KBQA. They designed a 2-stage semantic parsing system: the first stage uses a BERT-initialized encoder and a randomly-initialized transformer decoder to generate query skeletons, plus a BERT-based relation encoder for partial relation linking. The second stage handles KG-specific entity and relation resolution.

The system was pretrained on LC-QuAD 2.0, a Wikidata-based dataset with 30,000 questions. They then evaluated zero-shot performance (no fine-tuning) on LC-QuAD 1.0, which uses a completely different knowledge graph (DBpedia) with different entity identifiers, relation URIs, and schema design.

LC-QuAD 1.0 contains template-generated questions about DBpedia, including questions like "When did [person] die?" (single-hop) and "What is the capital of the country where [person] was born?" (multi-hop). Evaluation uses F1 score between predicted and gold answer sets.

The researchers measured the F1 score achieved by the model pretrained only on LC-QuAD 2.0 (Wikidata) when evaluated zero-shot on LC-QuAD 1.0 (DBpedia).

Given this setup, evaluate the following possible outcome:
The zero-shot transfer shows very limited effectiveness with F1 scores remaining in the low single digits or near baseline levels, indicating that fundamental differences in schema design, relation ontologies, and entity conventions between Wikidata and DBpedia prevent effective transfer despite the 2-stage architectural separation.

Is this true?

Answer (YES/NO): NO